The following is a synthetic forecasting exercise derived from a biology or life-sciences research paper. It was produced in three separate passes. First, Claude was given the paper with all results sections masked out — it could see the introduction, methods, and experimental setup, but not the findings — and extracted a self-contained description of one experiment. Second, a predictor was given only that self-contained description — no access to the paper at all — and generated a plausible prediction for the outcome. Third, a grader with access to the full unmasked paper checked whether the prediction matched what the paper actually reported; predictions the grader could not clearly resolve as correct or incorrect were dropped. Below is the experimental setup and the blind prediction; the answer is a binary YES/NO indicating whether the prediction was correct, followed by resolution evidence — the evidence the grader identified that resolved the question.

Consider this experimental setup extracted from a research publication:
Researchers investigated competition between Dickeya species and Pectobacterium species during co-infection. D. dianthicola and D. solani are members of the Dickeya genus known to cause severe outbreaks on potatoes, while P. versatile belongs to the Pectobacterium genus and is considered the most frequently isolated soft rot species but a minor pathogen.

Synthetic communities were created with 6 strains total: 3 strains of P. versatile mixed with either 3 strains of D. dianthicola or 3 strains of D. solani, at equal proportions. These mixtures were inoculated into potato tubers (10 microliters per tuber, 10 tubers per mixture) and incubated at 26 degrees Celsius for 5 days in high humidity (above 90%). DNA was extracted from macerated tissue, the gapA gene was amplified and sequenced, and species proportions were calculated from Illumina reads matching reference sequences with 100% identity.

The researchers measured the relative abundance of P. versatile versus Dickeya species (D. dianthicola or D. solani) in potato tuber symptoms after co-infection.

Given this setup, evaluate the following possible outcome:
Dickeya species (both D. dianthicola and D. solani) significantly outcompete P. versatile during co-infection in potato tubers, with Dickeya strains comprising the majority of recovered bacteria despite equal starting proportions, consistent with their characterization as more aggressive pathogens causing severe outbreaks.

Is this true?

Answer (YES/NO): NO